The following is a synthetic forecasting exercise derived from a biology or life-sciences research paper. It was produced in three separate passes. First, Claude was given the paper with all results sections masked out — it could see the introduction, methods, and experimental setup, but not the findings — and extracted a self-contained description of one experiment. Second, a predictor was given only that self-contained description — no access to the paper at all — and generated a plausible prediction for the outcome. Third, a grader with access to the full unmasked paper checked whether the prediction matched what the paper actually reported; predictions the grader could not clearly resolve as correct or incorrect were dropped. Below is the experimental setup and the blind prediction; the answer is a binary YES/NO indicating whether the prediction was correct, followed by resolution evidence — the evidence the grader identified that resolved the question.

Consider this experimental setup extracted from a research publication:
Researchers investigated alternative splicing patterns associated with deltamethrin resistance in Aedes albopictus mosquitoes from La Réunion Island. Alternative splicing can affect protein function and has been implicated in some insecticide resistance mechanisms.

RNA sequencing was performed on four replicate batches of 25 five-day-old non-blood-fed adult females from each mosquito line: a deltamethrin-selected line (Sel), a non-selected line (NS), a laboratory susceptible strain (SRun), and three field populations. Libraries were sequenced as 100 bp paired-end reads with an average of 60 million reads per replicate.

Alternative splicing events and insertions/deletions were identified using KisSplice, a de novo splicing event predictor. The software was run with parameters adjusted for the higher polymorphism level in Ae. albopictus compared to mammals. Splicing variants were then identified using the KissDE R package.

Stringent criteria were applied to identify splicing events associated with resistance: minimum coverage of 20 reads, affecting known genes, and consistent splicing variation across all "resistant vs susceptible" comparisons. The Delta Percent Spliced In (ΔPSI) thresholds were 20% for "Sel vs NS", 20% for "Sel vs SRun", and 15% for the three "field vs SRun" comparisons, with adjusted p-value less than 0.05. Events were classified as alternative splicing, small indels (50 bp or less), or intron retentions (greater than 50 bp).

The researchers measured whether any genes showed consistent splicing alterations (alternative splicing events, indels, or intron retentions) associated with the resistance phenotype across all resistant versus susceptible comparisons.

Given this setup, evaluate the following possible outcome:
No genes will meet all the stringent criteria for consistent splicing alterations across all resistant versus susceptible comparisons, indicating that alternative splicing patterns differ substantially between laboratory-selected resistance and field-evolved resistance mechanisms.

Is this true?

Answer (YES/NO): NO